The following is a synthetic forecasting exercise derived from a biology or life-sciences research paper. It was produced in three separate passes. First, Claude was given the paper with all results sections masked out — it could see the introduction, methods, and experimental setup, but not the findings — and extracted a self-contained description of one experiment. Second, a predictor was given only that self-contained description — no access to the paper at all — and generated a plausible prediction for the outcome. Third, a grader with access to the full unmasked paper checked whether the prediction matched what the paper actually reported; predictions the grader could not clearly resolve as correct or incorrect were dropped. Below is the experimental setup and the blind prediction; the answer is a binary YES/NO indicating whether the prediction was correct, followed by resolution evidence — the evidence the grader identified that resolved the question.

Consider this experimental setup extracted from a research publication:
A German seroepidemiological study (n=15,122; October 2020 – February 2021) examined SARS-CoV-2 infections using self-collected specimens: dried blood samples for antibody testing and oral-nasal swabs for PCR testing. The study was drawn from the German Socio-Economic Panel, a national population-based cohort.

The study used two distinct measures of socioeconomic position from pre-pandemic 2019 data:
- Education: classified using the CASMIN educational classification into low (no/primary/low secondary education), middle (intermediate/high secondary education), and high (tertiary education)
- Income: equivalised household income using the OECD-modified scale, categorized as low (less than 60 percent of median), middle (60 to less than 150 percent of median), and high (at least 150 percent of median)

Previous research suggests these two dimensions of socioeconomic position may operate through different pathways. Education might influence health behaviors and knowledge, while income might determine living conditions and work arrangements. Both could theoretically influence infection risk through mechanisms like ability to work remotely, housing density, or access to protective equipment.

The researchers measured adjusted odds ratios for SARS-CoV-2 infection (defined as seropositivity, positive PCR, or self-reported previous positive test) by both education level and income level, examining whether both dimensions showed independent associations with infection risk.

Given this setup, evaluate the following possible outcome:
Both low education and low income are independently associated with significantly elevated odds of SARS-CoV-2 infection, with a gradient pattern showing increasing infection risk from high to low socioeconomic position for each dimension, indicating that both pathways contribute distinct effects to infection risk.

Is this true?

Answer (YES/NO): NO